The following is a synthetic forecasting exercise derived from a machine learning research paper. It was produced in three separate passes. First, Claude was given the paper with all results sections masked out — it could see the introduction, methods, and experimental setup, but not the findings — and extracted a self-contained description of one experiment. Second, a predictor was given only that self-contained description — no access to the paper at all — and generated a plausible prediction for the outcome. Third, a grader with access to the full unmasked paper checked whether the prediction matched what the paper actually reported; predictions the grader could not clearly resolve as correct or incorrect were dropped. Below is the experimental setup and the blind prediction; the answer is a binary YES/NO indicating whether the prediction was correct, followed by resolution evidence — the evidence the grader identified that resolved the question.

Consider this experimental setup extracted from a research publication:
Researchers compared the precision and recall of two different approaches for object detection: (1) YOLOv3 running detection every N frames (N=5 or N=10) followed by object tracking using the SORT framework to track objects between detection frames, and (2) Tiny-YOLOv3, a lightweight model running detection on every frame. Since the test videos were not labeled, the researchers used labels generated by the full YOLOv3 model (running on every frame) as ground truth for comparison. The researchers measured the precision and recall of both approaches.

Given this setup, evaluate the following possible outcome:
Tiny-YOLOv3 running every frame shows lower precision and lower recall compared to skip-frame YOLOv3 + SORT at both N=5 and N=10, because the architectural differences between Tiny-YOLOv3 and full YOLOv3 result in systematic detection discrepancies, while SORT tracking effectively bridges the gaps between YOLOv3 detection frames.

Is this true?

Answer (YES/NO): YES